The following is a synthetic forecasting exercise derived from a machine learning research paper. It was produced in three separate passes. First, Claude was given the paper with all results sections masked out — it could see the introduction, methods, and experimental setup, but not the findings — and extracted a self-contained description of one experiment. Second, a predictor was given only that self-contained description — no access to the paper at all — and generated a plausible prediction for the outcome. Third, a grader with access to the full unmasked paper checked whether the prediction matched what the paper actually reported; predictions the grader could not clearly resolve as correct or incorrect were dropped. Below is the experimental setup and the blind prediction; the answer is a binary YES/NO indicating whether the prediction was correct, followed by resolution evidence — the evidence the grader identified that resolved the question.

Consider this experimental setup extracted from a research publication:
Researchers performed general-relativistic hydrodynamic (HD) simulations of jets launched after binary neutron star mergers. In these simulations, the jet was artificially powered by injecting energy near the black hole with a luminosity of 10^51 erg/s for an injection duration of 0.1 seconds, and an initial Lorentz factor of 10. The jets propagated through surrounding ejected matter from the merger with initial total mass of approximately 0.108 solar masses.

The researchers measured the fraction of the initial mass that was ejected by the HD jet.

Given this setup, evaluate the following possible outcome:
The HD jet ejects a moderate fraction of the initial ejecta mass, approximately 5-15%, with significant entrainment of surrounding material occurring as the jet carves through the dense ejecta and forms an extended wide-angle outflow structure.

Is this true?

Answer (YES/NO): NO